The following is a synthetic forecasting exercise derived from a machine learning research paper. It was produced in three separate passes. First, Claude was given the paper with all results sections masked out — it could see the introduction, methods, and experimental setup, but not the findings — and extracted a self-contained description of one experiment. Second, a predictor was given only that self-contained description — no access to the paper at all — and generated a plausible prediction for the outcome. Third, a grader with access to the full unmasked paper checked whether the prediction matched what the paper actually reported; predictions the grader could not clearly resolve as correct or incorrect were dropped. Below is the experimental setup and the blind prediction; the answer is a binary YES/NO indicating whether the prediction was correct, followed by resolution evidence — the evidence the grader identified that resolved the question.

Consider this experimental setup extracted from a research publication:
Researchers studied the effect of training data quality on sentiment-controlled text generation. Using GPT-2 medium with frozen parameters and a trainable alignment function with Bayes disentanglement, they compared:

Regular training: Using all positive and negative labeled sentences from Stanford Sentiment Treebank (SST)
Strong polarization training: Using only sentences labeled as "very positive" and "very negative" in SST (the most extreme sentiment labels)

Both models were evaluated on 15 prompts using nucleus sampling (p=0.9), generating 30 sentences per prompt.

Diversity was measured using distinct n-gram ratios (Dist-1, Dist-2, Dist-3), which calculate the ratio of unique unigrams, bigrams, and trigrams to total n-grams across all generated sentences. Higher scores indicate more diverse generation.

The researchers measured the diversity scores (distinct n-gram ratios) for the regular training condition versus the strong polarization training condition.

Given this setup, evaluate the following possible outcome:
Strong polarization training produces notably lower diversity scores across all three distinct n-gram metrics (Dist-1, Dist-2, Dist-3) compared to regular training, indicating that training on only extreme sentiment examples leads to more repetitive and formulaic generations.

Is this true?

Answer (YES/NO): YES